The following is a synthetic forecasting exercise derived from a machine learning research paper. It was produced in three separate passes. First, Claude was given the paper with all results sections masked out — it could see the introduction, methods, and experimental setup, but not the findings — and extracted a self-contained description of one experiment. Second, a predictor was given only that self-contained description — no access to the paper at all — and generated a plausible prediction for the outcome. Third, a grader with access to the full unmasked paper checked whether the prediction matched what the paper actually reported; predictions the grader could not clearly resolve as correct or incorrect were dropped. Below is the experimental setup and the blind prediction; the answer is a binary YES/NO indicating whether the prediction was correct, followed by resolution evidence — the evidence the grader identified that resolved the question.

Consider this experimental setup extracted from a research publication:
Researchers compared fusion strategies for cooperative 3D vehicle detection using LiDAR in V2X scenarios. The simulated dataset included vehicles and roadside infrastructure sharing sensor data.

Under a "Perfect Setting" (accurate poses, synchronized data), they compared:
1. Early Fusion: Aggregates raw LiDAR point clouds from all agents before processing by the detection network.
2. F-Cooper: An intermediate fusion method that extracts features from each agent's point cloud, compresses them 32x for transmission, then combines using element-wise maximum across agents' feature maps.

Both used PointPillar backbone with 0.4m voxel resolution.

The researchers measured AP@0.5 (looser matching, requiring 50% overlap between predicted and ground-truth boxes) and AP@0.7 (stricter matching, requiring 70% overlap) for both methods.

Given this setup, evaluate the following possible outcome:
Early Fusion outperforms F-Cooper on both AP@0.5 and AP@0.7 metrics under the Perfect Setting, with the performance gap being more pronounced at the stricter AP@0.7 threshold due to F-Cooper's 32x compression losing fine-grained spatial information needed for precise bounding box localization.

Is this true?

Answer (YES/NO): NO